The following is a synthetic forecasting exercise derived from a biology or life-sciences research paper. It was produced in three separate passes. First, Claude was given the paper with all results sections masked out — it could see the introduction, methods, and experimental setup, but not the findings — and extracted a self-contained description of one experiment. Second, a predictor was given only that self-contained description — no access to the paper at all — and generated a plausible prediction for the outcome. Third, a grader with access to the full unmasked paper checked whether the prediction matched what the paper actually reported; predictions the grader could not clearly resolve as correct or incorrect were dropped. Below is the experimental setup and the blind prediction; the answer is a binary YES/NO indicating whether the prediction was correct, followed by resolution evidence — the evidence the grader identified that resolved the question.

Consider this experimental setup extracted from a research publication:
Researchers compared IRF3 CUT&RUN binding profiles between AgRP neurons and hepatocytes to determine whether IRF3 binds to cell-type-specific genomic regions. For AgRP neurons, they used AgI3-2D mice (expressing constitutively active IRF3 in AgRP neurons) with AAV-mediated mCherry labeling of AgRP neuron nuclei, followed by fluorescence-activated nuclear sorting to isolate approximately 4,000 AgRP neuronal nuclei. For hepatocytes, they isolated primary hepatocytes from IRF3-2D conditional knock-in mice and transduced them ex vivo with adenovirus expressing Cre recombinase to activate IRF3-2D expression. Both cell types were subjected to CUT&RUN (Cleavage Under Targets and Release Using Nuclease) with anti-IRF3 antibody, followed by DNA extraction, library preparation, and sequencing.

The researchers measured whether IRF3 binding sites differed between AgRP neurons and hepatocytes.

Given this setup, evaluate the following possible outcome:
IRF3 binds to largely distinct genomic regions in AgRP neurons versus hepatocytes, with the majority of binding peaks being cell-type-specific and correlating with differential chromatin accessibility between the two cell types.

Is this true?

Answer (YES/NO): NO